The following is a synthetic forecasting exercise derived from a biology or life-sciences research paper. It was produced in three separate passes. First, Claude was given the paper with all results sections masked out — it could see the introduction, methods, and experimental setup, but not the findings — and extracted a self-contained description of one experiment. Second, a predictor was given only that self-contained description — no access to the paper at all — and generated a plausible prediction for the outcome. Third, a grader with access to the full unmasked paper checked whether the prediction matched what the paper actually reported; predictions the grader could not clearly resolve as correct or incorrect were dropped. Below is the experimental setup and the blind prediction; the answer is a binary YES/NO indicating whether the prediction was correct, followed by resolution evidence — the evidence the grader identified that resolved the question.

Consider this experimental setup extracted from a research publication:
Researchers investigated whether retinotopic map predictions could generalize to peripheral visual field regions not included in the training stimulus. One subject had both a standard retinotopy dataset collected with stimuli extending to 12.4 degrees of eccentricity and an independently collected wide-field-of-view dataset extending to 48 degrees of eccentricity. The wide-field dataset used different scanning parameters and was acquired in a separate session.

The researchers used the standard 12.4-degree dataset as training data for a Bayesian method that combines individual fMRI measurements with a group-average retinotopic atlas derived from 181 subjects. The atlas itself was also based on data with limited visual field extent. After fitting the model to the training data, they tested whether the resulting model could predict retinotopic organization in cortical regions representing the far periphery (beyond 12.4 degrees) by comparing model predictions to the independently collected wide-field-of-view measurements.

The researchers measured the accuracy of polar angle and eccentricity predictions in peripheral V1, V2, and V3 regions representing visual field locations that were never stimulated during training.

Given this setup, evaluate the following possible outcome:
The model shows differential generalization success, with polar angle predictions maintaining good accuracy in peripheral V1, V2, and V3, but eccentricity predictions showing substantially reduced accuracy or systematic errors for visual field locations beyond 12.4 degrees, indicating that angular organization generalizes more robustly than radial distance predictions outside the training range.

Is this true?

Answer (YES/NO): NO